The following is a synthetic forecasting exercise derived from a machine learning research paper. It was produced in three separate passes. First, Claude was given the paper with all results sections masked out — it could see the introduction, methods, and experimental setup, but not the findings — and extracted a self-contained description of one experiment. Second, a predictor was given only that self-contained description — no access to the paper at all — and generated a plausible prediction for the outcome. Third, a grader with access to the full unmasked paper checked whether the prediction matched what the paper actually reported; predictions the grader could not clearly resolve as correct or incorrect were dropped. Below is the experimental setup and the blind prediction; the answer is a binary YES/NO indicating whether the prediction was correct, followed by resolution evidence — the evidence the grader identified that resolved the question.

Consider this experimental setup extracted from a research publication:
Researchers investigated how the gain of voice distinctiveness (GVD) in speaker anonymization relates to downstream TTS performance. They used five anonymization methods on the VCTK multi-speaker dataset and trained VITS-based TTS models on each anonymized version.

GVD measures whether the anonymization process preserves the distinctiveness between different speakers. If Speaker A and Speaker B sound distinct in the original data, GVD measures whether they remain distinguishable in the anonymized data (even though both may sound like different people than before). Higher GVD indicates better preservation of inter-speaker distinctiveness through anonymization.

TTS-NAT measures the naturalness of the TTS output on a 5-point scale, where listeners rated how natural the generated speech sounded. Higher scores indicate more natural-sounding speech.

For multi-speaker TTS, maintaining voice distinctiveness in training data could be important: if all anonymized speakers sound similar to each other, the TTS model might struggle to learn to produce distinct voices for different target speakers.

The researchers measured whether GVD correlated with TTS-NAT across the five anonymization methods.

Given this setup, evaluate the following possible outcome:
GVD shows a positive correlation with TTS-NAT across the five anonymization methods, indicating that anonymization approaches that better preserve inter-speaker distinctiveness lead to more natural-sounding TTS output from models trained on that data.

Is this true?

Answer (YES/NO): NO